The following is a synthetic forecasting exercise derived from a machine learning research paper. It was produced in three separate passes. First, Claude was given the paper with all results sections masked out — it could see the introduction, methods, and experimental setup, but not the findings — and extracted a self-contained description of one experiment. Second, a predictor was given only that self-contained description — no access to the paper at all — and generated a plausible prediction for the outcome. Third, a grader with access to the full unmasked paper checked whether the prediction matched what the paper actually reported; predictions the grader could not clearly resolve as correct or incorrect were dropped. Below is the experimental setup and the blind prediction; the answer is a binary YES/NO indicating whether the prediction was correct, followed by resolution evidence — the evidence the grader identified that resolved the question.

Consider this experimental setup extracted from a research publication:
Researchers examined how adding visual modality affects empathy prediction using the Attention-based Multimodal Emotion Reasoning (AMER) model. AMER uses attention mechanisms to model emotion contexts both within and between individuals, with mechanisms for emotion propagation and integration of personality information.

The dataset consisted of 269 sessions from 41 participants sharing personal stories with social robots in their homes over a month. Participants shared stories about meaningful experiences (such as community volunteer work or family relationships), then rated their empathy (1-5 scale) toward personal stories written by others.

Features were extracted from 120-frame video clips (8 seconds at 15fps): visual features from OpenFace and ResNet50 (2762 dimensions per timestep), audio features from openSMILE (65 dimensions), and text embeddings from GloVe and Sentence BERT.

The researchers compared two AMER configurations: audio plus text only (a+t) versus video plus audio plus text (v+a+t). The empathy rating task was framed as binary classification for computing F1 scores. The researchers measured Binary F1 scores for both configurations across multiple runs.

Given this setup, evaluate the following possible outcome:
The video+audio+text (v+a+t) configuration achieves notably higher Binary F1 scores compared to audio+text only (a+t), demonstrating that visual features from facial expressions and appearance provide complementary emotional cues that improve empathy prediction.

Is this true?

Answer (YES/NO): NO